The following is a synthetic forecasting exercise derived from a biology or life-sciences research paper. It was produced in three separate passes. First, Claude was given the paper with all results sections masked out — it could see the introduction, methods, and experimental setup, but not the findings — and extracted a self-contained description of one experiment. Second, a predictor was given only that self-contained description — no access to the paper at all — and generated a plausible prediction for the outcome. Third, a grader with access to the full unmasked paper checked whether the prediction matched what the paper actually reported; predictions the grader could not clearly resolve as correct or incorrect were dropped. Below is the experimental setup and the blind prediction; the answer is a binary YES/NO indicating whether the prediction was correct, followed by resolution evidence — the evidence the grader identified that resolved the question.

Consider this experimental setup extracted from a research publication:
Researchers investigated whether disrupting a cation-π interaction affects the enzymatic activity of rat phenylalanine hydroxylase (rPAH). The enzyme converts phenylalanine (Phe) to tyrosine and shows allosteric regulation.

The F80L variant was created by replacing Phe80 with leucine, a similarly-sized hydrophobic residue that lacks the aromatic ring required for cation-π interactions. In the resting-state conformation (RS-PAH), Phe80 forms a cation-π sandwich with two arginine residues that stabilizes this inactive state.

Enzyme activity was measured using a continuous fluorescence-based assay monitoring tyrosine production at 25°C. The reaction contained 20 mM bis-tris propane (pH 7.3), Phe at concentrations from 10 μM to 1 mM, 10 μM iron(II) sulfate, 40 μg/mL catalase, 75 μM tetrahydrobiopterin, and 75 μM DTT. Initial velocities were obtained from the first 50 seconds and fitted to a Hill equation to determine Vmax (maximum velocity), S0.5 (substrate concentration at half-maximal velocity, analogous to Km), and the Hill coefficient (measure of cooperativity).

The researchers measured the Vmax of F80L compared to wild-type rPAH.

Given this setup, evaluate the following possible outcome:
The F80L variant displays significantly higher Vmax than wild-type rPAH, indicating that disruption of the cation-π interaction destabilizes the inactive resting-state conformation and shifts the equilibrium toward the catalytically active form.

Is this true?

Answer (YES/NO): YES